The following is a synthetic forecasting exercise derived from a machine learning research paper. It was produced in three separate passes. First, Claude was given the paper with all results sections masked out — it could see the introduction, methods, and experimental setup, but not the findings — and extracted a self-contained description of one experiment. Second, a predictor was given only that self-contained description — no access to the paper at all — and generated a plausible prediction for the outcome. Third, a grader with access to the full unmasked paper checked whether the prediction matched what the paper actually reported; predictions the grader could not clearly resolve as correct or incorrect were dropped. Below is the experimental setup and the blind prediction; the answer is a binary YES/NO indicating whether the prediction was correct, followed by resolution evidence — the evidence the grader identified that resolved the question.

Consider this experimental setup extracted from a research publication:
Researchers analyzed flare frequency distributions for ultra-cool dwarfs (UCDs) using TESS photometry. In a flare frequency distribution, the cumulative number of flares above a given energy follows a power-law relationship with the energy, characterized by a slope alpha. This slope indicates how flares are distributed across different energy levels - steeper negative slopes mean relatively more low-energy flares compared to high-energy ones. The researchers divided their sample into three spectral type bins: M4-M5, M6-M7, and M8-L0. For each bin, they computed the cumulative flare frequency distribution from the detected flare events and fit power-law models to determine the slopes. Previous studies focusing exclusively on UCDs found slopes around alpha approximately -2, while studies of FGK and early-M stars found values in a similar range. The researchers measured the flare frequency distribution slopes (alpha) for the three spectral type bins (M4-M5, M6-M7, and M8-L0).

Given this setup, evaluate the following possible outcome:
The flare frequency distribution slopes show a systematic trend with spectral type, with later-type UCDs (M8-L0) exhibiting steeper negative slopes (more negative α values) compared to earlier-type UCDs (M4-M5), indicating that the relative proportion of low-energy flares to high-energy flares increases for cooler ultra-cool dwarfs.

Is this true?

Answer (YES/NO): NO